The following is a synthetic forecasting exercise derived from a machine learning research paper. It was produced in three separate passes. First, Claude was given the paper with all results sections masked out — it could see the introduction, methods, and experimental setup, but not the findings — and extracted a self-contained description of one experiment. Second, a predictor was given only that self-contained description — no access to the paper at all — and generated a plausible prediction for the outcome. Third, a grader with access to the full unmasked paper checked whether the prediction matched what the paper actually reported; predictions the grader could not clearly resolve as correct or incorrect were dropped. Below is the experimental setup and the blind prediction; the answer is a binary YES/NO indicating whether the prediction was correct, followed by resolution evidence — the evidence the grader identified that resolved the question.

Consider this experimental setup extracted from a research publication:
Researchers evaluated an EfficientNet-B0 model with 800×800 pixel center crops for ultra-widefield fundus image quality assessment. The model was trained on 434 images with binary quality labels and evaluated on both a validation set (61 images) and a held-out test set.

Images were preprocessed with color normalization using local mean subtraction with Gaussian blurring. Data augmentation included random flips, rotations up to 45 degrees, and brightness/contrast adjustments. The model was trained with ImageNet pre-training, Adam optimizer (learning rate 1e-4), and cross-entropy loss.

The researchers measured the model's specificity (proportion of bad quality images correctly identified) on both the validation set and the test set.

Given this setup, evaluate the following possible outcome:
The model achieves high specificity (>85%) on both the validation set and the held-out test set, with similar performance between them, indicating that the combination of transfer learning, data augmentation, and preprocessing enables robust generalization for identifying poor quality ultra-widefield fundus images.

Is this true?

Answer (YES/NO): NO